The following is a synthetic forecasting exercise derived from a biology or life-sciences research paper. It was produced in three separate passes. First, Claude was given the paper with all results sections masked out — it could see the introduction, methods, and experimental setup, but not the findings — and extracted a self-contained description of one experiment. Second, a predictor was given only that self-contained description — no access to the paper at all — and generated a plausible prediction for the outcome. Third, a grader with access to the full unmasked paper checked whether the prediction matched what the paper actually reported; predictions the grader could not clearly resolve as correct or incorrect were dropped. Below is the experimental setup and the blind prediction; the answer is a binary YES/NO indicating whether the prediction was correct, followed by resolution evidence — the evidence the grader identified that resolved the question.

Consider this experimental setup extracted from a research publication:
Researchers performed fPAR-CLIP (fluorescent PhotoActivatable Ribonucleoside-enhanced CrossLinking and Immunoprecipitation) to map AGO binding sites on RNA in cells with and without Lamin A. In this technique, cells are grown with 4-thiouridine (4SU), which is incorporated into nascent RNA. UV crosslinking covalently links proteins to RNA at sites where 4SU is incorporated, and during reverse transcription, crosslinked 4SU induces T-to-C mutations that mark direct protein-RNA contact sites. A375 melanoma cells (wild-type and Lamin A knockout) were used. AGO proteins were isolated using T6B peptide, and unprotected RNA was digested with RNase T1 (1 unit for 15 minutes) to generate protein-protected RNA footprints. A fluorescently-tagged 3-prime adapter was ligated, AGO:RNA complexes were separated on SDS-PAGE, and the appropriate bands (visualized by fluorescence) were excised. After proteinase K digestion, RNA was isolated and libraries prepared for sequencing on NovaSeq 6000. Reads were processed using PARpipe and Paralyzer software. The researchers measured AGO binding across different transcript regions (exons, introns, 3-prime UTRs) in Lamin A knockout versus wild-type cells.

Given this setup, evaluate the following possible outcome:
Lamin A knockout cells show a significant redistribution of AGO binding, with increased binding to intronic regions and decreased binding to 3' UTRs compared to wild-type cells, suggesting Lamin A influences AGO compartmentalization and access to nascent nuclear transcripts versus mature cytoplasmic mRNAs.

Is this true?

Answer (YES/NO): YES